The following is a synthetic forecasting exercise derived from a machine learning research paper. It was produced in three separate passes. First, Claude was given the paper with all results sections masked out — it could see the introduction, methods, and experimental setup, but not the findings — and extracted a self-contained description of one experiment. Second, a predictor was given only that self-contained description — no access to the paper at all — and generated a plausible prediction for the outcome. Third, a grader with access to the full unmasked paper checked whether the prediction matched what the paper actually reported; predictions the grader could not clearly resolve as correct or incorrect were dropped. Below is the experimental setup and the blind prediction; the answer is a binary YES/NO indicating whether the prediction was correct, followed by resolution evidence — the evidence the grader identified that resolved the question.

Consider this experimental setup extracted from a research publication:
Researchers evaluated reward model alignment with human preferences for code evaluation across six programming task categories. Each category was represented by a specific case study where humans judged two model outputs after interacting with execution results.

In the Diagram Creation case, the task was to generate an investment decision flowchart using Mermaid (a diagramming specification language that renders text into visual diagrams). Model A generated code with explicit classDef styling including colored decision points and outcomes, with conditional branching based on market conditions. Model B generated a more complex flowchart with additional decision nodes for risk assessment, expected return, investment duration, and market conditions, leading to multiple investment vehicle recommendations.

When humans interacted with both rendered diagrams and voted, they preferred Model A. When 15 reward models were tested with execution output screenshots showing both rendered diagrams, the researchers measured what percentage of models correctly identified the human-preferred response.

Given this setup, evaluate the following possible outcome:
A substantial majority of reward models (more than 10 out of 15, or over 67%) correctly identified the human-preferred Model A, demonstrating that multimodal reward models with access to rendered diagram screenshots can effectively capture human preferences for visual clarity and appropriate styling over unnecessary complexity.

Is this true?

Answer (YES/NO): YES